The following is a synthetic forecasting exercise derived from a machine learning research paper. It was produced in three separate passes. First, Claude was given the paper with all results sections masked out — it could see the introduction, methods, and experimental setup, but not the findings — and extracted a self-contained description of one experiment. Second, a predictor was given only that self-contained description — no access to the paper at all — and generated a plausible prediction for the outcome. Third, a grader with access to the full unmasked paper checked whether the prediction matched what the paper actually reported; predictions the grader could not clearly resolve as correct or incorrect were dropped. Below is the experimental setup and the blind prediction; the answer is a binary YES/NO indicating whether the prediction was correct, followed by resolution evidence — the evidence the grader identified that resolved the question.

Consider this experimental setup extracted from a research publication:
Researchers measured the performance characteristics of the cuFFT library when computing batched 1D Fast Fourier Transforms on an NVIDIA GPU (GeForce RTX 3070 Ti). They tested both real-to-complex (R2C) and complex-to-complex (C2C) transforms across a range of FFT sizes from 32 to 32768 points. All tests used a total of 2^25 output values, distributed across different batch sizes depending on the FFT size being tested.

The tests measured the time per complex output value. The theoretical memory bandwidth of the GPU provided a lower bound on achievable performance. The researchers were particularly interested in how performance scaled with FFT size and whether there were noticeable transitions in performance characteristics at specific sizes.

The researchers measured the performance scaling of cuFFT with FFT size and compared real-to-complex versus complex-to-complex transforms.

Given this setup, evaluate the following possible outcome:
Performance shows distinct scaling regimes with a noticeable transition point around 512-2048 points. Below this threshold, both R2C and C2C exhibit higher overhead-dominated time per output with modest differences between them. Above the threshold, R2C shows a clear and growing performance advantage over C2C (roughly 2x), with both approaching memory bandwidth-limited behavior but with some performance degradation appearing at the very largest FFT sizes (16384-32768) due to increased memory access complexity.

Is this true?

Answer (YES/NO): NO